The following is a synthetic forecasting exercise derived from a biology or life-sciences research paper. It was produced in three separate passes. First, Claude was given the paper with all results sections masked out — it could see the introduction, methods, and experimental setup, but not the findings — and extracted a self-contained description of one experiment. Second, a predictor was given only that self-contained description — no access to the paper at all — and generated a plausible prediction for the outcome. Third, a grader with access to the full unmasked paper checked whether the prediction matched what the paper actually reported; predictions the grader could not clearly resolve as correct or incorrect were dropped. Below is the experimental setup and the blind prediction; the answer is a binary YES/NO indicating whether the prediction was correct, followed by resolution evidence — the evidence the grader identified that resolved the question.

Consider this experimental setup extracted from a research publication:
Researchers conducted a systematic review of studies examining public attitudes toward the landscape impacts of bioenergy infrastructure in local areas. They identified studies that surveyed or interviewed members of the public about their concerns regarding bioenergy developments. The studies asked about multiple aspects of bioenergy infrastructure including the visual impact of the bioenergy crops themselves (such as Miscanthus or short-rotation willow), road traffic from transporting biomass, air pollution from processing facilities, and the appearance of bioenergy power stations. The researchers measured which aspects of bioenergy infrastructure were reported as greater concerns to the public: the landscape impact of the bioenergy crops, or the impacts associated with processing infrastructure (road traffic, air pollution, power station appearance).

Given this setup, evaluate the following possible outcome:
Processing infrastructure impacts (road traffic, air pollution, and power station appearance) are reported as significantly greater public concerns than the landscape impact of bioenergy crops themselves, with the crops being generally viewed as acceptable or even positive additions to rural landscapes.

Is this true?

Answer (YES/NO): NO